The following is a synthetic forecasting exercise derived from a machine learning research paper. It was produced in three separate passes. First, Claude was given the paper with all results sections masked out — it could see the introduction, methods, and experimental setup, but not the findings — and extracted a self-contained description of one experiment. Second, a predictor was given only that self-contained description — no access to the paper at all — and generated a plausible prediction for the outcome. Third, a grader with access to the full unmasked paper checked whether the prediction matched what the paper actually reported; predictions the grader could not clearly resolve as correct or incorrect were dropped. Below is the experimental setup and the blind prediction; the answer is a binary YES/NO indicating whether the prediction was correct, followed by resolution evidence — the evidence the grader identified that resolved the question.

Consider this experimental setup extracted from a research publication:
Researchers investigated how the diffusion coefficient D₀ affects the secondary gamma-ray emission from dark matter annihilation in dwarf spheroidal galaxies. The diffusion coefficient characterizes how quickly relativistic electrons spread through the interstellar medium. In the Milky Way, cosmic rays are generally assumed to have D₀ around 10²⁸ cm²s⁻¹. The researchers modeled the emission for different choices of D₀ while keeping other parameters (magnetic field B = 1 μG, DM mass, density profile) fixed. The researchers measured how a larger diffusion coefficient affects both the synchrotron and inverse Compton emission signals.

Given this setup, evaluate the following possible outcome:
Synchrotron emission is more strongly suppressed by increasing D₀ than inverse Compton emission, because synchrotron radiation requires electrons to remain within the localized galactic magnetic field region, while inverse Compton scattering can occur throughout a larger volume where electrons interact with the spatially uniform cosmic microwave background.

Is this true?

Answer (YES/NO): NO